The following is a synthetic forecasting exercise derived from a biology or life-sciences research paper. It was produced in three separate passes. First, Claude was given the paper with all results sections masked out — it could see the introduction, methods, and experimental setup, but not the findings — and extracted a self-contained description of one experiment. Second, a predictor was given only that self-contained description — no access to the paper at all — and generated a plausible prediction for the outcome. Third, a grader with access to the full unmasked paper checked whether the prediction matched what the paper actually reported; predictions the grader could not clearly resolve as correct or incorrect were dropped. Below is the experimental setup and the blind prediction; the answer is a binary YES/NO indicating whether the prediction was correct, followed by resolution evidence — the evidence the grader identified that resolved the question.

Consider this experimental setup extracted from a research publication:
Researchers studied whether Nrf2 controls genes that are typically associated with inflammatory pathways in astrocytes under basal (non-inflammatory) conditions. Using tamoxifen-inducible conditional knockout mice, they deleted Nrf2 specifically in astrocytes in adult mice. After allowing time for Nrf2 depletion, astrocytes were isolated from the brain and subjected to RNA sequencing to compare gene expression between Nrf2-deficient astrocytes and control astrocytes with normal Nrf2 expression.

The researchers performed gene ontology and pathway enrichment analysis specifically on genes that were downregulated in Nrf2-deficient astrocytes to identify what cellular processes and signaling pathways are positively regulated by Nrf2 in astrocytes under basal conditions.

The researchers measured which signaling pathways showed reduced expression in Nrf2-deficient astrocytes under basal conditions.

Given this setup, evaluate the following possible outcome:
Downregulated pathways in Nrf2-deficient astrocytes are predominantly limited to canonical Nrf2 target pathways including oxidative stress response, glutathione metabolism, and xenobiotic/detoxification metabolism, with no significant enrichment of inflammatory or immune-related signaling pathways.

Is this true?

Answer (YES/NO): YES